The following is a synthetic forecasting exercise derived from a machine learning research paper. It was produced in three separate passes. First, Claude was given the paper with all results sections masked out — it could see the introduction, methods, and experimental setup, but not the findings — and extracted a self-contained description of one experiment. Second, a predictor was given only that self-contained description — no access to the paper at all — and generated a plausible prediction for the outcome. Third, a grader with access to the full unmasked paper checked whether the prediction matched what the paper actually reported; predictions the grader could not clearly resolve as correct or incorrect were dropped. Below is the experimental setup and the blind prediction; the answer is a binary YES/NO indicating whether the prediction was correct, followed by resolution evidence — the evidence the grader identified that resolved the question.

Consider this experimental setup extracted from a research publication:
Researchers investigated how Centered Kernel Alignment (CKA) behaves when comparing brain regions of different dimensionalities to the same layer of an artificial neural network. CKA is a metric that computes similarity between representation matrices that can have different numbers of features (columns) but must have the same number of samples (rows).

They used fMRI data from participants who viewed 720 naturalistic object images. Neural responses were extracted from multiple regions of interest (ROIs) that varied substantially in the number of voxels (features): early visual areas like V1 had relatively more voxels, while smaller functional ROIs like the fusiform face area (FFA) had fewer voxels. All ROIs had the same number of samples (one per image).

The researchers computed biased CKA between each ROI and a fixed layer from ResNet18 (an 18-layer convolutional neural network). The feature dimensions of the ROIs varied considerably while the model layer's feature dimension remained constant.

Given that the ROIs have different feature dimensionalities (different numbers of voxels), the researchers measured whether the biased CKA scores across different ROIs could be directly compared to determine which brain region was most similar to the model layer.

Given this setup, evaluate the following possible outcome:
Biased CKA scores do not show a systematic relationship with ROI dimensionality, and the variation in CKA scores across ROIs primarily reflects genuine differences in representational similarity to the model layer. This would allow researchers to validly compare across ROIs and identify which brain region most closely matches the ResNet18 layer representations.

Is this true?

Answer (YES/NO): NO